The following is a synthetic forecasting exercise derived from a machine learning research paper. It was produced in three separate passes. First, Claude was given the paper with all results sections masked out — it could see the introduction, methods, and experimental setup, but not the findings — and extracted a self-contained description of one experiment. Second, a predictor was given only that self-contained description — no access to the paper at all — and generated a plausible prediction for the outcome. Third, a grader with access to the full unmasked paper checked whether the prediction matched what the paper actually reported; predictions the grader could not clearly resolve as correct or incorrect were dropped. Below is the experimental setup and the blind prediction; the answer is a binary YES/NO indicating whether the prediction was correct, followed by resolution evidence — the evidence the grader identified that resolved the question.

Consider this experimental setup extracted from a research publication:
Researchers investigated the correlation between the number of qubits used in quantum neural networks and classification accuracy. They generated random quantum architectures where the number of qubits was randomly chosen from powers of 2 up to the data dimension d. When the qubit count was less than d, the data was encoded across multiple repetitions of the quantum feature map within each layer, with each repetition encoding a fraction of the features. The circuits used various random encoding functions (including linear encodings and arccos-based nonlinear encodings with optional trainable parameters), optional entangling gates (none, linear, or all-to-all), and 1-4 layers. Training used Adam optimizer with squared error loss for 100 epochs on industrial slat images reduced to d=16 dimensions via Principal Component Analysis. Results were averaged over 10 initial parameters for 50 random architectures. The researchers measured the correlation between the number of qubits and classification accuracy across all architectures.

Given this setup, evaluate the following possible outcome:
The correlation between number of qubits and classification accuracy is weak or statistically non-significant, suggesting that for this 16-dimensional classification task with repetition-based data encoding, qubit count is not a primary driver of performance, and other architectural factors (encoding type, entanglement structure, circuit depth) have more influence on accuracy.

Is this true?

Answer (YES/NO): NO